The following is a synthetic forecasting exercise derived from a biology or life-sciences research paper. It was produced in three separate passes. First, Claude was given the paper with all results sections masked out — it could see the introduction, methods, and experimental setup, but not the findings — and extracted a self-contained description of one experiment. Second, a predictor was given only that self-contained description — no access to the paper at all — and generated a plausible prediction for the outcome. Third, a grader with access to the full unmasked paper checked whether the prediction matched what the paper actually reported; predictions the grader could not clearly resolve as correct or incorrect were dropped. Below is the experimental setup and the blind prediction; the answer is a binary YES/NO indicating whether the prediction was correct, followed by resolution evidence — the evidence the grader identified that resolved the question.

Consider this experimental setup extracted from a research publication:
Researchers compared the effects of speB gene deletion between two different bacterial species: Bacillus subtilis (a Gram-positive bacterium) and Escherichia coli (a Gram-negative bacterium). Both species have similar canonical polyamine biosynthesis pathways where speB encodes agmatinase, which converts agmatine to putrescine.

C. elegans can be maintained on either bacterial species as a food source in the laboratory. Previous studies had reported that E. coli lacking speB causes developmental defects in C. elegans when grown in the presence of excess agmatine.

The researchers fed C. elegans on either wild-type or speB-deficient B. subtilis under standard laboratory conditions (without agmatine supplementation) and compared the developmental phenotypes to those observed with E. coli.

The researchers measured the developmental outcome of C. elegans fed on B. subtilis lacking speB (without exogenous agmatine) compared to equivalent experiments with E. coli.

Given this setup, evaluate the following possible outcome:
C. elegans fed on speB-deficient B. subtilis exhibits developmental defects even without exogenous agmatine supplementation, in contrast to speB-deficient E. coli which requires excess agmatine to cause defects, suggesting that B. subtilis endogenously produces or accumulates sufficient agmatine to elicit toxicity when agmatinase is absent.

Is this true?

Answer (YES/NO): NO